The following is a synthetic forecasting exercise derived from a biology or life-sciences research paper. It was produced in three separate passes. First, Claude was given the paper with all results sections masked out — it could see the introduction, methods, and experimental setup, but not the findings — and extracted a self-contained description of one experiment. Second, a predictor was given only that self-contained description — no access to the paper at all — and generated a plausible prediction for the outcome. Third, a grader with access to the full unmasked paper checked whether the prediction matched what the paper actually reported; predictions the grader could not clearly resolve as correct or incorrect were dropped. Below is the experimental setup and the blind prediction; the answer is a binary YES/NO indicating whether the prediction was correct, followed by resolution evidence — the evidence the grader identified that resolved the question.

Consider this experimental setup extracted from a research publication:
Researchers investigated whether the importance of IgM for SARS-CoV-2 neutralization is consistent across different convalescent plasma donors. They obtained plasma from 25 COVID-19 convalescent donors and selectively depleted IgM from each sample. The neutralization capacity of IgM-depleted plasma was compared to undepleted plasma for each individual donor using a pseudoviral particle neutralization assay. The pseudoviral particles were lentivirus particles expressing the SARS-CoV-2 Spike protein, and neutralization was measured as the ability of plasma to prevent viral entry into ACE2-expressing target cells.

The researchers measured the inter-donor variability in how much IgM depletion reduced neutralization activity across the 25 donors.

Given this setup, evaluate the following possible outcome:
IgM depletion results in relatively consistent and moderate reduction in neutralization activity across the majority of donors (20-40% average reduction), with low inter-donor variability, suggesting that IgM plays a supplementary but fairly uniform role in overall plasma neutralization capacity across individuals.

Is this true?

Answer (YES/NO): NO